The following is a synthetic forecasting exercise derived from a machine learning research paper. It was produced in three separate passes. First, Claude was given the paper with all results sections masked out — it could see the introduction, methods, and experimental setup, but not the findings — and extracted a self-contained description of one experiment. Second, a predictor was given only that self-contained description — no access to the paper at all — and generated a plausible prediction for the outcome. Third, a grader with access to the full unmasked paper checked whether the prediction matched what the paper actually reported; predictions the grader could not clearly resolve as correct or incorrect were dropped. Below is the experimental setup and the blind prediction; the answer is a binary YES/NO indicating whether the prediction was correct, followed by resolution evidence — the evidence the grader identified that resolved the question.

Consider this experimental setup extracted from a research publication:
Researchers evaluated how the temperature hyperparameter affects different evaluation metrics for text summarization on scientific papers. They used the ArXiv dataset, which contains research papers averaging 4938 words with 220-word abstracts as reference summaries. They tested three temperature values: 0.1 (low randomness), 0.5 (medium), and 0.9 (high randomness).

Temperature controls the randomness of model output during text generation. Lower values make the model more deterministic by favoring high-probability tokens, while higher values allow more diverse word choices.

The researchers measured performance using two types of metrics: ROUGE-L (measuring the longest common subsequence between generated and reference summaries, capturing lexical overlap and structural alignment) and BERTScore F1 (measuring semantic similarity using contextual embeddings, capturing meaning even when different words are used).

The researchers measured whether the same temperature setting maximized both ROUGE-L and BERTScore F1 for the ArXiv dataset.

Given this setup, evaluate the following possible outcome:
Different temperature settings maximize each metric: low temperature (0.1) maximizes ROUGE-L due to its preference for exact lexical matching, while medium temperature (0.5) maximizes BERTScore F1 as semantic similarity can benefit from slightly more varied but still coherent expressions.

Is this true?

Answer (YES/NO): NO